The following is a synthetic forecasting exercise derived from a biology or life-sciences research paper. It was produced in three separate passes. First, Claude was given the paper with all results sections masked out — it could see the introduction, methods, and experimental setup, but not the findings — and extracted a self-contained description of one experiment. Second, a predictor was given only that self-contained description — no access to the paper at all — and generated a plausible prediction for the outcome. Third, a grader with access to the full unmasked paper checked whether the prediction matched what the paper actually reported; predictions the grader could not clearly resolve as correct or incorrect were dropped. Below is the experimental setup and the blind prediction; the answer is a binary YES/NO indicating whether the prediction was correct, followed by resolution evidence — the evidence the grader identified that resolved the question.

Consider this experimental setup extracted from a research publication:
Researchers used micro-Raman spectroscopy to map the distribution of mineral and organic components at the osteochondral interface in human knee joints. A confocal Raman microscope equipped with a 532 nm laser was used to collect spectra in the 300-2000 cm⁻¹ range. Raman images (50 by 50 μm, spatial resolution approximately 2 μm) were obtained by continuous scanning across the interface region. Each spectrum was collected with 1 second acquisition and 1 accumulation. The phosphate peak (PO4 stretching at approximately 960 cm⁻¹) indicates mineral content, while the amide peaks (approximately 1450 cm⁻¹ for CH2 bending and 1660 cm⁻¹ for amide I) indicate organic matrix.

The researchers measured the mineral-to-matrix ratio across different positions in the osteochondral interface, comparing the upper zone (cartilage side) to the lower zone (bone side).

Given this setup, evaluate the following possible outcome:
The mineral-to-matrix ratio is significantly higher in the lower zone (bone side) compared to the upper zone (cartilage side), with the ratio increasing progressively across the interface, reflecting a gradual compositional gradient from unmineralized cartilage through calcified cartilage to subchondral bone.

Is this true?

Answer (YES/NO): YES